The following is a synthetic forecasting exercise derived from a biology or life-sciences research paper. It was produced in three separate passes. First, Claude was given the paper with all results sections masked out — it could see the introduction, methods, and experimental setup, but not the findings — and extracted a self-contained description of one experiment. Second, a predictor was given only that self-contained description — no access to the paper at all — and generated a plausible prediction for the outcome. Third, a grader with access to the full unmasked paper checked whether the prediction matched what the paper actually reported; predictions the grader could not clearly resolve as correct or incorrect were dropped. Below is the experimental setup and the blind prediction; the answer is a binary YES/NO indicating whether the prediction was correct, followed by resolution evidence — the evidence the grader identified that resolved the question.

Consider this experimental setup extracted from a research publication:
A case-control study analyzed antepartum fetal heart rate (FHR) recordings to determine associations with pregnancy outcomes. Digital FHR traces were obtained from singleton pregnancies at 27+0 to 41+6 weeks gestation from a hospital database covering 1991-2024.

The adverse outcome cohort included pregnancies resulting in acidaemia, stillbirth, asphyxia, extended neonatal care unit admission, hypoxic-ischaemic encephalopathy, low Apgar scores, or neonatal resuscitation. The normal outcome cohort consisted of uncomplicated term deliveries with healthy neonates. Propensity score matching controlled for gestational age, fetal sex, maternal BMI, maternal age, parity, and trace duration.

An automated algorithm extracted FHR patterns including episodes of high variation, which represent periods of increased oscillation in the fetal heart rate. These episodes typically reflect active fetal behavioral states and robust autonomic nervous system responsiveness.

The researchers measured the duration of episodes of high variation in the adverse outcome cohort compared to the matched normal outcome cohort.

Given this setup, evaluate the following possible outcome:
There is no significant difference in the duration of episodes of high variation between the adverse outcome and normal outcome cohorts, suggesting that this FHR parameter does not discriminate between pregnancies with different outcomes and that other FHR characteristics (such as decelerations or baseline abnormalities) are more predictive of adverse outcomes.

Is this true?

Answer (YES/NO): YES